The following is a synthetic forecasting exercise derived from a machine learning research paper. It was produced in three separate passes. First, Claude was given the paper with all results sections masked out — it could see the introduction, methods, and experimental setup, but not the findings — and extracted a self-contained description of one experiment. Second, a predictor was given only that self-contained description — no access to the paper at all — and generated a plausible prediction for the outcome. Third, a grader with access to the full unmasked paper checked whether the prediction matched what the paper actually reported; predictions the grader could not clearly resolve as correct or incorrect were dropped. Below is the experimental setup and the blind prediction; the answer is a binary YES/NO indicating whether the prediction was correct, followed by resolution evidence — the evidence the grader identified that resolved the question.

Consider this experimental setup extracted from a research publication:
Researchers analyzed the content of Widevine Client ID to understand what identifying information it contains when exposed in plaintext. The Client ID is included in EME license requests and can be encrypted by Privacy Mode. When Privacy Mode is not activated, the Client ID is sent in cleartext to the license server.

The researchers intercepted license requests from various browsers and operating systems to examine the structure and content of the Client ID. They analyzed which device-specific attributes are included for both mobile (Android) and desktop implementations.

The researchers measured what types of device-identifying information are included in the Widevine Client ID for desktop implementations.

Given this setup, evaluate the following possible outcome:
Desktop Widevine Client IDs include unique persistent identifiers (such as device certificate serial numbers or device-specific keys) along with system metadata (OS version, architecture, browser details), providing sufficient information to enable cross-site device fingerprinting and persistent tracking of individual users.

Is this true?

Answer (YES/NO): NO